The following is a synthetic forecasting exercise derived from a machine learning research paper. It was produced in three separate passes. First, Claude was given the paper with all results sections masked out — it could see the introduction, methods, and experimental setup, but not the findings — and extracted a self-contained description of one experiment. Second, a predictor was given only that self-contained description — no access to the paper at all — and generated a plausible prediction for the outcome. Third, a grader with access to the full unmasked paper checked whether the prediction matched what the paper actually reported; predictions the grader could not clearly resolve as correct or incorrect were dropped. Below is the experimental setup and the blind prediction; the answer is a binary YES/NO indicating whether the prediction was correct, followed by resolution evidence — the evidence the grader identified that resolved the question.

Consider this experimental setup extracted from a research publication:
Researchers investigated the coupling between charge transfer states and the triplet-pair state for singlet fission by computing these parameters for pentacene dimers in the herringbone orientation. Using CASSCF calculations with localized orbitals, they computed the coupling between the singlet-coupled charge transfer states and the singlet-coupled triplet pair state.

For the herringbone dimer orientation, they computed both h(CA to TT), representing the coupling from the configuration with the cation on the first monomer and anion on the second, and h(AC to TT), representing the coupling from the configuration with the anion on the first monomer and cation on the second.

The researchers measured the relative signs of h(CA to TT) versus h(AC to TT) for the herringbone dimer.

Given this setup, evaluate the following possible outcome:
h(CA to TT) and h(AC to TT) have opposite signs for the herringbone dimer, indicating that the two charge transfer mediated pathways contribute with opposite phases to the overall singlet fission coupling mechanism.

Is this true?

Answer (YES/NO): YES